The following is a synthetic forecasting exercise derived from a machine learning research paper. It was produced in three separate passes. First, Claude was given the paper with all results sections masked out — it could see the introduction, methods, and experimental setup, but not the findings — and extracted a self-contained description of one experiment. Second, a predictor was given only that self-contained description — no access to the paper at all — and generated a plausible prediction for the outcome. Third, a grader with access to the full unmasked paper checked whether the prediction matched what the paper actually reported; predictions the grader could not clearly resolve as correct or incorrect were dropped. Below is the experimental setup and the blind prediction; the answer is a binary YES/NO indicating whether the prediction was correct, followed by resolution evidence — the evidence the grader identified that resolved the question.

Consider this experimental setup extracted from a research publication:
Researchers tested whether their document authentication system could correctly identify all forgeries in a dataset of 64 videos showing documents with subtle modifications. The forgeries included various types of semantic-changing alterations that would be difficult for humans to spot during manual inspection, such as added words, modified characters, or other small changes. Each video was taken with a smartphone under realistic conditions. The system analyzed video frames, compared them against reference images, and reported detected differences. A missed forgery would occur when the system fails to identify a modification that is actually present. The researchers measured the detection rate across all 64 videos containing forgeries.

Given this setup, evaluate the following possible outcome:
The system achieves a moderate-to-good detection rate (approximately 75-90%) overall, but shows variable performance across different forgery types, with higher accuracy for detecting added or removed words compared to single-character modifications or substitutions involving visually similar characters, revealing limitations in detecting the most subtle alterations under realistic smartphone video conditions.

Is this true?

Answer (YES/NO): NO